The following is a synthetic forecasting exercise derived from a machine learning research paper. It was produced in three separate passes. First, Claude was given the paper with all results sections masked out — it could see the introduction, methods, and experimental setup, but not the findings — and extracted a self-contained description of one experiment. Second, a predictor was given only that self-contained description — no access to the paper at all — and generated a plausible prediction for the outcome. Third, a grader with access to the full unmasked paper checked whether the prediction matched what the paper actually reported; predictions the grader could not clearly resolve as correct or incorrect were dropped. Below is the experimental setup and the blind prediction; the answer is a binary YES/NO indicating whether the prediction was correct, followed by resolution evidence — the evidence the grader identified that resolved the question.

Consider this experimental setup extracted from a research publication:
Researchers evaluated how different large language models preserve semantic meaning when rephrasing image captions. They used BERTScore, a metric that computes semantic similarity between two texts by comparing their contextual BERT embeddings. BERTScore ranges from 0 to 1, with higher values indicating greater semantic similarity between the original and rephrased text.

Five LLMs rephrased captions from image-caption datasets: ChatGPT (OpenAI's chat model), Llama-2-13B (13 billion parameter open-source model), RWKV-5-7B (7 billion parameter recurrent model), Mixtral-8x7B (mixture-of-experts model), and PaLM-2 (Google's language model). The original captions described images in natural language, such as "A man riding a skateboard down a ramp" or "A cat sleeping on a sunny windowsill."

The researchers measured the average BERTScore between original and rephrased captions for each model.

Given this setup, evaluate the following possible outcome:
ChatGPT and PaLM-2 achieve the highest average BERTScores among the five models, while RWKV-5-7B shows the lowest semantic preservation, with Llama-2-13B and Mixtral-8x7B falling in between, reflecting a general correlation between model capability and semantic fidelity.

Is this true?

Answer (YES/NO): NO